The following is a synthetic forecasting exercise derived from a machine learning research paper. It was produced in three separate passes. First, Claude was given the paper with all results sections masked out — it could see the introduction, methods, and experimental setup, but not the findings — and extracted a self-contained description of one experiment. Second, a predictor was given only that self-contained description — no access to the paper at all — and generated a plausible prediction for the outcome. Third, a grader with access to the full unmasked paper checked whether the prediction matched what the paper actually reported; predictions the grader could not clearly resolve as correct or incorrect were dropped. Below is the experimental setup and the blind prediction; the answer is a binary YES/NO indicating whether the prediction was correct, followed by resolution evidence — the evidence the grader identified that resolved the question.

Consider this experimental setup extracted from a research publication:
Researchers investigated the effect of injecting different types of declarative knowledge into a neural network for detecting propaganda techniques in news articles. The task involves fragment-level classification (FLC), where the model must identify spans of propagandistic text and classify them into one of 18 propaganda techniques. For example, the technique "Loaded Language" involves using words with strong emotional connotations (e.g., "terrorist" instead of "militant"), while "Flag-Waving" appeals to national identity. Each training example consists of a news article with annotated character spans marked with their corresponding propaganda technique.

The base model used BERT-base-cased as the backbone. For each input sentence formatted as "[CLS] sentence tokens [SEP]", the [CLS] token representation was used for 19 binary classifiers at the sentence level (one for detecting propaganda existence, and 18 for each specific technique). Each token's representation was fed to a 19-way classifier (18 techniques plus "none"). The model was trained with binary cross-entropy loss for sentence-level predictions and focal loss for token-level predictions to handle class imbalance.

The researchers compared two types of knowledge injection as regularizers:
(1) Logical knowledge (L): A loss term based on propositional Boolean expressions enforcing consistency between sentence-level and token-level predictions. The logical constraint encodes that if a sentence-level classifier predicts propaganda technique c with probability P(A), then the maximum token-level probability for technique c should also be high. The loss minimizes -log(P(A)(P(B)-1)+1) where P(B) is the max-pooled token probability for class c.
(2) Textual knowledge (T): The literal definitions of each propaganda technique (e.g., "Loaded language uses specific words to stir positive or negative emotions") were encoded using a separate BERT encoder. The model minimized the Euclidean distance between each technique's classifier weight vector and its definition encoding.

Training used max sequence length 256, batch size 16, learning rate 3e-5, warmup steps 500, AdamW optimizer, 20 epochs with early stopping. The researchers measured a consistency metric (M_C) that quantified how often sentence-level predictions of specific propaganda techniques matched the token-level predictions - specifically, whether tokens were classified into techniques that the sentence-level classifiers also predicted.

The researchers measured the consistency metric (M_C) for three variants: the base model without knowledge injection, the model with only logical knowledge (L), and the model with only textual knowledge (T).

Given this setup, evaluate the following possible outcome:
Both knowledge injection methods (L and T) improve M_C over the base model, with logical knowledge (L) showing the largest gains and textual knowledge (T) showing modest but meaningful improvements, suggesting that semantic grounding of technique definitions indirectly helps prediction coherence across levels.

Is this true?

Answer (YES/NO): YES